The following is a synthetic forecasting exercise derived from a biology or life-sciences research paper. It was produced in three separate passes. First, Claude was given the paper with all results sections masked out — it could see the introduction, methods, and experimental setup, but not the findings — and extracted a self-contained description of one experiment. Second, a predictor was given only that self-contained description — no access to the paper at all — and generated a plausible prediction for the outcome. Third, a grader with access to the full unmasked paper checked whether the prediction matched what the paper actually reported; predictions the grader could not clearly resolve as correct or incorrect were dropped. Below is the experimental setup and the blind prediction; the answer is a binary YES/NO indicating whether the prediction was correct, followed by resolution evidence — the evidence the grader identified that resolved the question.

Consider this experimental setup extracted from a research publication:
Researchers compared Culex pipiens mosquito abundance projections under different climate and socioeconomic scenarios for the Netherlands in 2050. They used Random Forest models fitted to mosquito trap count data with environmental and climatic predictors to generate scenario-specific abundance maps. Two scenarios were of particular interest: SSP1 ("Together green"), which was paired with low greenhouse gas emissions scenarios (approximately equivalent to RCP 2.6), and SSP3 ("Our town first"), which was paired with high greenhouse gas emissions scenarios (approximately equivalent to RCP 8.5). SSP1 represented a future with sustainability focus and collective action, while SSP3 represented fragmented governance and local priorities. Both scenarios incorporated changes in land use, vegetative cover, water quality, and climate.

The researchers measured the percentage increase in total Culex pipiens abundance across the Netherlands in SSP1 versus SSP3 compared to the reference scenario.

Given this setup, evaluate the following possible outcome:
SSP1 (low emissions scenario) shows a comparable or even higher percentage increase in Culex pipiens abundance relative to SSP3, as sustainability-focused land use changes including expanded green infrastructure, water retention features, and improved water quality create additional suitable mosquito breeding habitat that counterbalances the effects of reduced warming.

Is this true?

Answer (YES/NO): NO